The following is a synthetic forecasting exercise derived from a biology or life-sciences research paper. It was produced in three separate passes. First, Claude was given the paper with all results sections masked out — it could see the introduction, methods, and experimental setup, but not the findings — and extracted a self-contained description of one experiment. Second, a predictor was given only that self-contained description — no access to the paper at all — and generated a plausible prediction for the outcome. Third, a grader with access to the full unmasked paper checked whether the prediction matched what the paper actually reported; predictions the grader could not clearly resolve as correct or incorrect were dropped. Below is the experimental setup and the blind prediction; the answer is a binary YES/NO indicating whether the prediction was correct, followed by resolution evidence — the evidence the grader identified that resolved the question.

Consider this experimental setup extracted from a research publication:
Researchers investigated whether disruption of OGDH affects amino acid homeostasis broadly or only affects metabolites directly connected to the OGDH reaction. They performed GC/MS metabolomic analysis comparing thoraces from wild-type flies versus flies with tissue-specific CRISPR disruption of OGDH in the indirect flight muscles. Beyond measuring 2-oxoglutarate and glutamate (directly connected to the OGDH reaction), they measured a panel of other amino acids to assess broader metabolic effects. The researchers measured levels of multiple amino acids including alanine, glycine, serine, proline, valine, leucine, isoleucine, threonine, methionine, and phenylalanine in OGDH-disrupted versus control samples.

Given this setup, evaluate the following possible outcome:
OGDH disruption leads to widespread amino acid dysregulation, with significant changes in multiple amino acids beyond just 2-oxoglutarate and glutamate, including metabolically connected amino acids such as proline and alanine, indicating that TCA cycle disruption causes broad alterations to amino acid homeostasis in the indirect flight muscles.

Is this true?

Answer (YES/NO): YES